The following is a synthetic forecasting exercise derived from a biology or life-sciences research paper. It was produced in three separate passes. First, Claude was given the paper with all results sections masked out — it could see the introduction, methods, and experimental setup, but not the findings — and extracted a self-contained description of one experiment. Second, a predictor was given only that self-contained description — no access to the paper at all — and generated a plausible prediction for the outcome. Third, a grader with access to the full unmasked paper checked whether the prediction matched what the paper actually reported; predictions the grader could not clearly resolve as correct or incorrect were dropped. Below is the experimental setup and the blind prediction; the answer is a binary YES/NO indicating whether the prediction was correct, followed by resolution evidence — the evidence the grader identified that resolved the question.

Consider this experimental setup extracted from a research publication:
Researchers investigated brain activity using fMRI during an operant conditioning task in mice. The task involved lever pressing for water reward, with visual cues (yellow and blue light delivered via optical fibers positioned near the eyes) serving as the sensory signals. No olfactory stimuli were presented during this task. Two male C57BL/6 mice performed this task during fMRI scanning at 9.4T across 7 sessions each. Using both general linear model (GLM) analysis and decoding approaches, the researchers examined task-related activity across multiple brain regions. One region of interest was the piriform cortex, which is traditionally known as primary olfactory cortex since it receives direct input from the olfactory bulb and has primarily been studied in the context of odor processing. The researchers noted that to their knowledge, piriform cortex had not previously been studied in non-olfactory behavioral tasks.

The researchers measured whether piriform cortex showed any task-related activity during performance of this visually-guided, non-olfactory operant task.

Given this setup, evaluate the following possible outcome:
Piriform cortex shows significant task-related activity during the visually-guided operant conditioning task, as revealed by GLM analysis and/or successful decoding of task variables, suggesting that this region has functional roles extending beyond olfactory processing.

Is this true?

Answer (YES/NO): YES